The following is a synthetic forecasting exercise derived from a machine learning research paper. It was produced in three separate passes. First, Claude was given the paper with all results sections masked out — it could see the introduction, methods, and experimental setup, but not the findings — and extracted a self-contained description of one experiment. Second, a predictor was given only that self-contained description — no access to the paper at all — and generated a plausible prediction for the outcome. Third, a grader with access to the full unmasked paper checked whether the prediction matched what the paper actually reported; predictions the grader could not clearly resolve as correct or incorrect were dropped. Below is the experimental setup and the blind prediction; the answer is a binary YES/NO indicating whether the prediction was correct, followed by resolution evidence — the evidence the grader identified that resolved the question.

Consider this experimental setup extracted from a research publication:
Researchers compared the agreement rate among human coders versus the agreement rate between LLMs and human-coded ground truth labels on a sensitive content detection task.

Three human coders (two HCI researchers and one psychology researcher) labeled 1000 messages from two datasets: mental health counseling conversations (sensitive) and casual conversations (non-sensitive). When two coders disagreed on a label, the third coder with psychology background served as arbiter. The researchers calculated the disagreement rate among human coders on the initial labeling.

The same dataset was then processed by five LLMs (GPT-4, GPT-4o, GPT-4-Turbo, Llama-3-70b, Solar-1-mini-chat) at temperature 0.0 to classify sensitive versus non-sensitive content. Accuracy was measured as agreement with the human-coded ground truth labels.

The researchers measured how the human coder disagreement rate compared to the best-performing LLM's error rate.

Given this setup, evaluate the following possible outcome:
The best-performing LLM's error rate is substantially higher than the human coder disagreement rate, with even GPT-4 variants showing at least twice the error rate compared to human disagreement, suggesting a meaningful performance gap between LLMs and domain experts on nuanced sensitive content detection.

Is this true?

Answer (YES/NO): NO